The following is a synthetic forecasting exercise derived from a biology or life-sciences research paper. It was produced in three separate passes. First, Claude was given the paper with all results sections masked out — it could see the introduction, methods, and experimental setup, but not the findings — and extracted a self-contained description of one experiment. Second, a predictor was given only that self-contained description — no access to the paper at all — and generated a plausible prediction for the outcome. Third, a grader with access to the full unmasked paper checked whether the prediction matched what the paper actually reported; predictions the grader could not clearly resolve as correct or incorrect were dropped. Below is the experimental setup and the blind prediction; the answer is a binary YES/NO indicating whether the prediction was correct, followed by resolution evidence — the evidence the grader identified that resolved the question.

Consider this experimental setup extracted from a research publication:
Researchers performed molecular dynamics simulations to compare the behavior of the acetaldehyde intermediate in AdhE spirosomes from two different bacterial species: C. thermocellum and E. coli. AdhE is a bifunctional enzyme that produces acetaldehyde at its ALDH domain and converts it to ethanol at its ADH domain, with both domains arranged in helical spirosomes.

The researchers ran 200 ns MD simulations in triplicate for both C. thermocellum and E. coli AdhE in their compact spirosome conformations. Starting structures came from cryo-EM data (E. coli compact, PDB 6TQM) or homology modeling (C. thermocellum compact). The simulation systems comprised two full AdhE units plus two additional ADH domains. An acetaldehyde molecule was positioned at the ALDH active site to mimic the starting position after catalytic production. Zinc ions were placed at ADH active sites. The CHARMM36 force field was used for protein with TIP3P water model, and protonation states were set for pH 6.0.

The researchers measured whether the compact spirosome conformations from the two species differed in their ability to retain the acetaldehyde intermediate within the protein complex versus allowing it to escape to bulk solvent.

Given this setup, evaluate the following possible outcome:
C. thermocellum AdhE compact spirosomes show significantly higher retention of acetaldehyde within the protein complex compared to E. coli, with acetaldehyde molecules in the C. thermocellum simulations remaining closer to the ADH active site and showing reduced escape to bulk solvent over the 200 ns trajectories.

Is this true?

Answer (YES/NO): NO